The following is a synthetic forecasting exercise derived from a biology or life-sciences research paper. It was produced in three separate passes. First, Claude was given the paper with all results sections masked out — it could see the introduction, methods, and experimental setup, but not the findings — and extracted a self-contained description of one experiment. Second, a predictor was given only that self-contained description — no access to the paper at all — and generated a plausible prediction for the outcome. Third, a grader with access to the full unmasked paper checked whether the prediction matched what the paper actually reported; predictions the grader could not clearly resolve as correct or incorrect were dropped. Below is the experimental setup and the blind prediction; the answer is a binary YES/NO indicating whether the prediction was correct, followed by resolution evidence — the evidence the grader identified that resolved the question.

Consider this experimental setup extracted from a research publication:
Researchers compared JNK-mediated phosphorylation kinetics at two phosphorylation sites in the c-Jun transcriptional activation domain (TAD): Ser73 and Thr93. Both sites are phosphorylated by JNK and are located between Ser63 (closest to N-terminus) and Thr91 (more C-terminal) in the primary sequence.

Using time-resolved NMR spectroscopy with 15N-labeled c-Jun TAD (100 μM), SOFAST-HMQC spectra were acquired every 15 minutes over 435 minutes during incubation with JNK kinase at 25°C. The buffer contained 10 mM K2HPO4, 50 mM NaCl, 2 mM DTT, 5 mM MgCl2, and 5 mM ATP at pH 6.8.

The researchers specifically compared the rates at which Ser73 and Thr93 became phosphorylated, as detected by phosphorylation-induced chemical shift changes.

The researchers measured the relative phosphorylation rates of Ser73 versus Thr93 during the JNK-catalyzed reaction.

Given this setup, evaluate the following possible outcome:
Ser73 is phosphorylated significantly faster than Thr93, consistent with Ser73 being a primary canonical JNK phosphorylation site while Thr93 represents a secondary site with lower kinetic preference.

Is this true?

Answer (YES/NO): YES